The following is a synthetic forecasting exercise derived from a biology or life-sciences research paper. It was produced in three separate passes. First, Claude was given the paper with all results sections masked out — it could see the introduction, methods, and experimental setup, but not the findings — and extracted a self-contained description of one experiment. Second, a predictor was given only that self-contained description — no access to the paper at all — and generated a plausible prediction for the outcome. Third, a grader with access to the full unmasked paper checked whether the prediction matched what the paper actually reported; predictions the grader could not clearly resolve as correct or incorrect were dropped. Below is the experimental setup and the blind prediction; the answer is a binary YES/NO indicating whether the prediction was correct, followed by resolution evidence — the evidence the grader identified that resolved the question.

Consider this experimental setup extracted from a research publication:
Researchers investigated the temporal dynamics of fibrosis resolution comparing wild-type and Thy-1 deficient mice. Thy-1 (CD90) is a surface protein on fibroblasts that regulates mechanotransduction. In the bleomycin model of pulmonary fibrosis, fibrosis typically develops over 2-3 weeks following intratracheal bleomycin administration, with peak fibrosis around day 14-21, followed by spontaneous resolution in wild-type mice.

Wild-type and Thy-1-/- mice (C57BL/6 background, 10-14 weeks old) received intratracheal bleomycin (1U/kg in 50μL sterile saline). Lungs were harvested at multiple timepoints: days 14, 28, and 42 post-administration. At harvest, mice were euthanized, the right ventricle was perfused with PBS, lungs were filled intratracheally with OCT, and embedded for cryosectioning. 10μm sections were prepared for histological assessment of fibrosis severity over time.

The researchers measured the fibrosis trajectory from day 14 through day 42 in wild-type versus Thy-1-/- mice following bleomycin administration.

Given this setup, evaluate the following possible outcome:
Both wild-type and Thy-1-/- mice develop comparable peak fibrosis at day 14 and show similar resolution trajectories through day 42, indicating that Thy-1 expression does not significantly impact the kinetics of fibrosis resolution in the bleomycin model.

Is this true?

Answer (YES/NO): NO